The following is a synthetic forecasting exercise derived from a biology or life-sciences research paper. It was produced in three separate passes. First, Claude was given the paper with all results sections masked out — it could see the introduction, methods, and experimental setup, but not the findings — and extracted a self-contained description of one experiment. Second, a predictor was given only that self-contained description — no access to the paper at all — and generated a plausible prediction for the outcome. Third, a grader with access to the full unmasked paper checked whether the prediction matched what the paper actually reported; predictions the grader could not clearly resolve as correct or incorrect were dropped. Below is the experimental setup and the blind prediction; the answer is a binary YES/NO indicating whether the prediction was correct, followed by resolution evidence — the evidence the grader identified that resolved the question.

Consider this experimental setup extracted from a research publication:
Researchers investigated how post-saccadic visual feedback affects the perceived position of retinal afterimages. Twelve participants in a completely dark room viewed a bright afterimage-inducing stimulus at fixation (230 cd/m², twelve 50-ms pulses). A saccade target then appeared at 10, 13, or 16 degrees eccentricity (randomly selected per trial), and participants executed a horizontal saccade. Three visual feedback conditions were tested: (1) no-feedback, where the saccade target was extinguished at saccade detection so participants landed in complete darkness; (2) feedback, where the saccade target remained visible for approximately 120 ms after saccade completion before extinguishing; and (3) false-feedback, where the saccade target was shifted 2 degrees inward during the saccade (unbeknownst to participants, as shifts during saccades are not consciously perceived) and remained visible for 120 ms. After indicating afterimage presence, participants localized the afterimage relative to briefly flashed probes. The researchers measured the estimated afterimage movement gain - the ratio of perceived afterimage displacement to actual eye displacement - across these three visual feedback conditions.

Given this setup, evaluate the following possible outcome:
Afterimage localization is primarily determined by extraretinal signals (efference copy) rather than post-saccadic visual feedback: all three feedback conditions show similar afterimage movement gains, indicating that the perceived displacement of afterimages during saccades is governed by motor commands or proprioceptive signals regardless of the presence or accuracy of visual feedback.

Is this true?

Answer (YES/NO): YES